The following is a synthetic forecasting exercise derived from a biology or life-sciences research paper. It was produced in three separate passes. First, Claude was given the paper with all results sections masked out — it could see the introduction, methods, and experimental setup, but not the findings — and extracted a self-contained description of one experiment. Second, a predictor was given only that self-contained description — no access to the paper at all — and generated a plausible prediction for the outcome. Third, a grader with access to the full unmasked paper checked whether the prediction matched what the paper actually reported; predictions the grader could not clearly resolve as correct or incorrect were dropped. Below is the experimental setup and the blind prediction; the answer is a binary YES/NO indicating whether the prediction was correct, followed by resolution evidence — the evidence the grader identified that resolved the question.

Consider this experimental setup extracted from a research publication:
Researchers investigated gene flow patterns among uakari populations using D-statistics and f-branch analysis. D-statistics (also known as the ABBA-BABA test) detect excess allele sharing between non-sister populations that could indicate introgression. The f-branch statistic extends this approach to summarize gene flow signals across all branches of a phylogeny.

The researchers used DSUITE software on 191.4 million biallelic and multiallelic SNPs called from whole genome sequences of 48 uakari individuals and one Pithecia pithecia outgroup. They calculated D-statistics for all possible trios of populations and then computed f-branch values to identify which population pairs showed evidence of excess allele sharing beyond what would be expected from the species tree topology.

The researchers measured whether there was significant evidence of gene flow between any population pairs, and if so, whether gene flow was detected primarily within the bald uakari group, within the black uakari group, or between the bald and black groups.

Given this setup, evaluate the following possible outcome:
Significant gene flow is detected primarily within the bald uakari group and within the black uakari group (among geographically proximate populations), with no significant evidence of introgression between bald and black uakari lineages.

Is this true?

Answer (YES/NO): YES